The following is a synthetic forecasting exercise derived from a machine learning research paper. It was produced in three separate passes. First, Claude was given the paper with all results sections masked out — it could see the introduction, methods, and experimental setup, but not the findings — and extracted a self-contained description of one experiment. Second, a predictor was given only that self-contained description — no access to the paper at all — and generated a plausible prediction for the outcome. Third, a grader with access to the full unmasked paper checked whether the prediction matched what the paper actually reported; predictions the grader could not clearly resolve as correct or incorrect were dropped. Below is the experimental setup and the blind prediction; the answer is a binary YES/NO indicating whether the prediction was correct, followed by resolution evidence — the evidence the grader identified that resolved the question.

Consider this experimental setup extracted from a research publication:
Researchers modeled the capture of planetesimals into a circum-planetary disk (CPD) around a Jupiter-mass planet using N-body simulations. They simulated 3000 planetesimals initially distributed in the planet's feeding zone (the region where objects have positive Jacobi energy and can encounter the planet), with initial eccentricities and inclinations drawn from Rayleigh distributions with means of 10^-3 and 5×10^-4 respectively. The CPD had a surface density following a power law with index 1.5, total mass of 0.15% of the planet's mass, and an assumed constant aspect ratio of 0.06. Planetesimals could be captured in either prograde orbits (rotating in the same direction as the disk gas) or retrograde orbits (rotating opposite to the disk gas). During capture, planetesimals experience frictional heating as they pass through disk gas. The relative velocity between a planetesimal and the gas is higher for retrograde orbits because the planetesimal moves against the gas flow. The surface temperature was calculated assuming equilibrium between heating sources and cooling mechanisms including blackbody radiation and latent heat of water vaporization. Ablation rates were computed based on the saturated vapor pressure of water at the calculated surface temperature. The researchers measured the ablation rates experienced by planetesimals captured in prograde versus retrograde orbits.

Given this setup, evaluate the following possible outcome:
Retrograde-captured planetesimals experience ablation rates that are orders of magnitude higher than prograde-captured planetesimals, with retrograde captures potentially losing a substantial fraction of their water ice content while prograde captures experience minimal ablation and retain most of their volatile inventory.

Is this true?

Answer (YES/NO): NO